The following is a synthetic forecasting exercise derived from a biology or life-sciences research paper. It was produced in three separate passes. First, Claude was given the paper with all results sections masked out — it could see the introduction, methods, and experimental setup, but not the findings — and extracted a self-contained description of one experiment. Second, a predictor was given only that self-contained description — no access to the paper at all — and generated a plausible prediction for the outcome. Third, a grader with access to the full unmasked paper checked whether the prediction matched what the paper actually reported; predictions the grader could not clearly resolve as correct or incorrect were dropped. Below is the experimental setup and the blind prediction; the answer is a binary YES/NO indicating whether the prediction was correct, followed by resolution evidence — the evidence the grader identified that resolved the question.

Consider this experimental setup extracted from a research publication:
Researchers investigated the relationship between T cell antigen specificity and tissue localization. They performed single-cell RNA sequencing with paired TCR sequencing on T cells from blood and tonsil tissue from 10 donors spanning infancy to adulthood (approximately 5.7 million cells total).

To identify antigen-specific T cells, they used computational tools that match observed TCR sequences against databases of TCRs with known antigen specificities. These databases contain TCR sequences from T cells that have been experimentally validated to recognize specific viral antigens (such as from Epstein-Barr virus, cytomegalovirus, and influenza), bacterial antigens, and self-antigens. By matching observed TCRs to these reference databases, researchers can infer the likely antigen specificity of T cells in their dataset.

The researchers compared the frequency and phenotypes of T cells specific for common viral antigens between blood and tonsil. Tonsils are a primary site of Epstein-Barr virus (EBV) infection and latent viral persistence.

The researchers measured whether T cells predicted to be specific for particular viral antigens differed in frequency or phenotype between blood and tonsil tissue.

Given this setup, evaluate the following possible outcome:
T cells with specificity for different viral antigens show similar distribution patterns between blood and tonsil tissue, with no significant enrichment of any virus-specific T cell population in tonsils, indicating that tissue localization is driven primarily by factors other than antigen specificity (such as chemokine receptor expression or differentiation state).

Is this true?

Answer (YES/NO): NO